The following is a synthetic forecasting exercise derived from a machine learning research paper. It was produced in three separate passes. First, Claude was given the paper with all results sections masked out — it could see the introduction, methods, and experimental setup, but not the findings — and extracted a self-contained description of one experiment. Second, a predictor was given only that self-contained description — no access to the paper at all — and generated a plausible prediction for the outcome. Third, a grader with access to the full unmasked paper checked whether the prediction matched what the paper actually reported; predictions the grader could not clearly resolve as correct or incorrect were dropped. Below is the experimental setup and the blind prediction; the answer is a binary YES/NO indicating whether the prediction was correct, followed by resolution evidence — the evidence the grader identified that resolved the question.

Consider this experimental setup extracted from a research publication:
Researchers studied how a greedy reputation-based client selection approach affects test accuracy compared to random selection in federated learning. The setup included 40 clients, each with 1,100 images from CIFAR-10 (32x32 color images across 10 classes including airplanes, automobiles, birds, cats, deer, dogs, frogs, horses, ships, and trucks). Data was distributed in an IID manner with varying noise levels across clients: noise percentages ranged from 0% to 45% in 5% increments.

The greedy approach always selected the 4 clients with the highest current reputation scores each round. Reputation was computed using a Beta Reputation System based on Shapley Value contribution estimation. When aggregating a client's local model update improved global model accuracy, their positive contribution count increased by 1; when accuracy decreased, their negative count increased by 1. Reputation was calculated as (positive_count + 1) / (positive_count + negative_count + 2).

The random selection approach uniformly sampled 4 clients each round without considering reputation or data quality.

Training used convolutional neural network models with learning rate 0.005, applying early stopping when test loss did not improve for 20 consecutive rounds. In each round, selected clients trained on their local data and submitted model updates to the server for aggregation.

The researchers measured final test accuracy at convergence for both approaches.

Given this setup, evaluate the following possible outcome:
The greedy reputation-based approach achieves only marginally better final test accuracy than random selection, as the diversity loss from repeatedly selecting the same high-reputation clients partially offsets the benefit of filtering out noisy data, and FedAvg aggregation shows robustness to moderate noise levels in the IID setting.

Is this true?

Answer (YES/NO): NO